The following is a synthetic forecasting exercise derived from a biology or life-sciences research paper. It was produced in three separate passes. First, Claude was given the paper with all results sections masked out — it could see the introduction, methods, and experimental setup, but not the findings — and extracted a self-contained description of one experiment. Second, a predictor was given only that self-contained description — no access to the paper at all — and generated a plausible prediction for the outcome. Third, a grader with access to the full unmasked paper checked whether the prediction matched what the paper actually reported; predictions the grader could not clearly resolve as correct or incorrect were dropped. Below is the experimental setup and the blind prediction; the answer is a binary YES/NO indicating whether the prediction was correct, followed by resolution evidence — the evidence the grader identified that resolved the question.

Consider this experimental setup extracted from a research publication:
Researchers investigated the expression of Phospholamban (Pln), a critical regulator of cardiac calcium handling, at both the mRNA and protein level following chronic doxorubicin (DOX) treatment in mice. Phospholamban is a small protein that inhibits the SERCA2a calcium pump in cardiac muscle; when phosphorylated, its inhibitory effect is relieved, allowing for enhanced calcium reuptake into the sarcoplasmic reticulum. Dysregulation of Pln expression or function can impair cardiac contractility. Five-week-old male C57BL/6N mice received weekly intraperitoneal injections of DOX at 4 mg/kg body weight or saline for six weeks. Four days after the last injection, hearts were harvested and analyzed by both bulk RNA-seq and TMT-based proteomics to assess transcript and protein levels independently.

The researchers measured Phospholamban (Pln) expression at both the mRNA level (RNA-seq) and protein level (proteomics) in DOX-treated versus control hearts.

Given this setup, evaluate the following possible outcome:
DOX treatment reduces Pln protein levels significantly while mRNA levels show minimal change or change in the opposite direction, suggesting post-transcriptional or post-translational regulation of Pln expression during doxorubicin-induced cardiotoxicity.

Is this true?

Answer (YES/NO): NO